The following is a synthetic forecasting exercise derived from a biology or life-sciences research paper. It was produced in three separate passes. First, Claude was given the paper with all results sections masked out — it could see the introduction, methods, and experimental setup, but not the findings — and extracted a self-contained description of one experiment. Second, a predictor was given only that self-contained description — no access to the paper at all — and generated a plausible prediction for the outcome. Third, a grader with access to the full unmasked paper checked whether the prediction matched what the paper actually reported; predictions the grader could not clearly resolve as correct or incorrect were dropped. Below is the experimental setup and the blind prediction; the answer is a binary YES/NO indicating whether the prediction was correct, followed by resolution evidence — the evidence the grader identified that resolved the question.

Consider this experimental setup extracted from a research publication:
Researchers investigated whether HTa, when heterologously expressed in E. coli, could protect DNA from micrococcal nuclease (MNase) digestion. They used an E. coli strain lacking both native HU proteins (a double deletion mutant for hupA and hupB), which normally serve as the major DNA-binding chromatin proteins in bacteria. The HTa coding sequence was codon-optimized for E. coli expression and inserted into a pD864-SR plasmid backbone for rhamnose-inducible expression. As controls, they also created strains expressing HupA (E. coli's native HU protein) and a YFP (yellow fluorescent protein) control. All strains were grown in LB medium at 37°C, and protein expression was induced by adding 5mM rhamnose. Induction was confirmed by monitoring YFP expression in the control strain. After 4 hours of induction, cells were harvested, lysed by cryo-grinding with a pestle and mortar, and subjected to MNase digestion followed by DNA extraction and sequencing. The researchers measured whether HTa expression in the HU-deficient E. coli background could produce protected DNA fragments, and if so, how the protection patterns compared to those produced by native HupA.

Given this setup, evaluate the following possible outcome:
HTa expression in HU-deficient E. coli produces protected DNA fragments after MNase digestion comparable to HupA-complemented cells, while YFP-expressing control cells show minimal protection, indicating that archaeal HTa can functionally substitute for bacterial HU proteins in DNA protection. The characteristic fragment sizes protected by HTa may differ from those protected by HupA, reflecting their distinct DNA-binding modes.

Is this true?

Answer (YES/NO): NO